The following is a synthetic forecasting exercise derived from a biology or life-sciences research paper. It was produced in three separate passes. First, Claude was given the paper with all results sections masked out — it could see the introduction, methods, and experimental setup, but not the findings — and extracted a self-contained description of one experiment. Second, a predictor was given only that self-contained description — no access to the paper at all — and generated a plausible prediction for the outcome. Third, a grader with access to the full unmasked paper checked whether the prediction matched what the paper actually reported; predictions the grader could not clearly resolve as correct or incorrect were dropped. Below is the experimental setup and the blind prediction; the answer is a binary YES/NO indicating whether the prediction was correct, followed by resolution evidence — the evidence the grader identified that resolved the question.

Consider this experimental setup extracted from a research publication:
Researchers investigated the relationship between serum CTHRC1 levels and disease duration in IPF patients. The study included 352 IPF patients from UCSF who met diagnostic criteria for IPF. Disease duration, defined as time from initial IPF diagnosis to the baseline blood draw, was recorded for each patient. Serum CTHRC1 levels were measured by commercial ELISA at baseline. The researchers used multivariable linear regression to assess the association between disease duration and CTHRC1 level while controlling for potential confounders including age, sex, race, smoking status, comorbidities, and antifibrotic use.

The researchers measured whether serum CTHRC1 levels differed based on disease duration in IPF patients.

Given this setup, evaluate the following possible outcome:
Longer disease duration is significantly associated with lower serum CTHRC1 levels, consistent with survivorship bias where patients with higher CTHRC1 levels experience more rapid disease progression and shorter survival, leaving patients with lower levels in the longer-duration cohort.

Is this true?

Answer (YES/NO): NO